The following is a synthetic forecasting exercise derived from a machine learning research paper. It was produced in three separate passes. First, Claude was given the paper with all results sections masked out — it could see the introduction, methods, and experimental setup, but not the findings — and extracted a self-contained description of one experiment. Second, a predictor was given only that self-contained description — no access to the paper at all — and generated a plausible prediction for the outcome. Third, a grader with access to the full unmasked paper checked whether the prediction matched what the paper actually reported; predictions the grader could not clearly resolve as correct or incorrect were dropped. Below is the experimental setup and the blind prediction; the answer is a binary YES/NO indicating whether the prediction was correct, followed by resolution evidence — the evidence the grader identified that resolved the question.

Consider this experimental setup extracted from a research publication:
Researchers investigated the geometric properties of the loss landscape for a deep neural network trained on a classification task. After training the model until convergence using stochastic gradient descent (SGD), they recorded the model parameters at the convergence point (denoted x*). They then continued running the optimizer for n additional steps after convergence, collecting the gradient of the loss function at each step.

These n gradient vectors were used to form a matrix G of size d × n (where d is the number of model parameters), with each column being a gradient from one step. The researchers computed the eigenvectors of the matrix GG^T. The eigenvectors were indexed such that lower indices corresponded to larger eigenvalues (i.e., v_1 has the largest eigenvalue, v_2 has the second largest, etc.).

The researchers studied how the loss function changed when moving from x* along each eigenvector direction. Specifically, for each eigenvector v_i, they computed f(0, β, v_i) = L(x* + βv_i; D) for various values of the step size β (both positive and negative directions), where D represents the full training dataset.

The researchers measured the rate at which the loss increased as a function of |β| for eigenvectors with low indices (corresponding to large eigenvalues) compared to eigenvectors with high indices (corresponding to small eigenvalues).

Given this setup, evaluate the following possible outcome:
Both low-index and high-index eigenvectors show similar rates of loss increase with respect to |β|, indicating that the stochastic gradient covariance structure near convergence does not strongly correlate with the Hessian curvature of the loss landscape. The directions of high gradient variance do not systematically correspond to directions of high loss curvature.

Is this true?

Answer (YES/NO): NO